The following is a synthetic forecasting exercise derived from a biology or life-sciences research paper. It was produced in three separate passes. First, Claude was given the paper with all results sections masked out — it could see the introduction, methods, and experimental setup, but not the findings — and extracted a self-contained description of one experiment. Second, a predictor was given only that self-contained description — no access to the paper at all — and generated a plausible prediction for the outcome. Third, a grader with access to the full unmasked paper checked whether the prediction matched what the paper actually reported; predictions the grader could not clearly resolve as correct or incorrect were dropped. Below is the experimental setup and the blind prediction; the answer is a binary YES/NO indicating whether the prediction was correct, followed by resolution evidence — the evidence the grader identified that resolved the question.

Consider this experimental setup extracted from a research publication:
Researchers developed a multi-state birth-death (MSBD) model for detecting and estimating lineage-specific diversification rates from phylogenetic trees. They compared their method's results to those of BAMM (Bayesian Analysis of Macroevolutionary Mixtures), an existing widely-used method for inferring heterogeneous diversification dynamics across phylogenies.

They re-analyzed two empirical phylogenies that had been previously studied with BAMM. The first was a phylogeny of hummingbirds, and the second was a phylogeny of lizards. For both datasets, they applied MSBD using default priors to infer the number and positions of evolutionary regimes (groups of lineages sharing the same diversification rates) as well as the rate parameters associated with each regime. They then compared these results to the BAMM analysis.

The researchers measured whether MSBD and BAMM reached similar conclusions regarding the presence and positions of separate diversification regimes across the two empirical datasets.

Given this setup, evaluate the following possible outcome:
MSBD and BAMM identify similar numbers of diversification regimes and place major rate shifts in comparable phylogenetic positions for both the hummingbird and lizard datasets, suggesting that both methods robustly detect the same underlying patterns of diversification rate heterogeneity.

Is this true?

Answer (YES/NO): NO